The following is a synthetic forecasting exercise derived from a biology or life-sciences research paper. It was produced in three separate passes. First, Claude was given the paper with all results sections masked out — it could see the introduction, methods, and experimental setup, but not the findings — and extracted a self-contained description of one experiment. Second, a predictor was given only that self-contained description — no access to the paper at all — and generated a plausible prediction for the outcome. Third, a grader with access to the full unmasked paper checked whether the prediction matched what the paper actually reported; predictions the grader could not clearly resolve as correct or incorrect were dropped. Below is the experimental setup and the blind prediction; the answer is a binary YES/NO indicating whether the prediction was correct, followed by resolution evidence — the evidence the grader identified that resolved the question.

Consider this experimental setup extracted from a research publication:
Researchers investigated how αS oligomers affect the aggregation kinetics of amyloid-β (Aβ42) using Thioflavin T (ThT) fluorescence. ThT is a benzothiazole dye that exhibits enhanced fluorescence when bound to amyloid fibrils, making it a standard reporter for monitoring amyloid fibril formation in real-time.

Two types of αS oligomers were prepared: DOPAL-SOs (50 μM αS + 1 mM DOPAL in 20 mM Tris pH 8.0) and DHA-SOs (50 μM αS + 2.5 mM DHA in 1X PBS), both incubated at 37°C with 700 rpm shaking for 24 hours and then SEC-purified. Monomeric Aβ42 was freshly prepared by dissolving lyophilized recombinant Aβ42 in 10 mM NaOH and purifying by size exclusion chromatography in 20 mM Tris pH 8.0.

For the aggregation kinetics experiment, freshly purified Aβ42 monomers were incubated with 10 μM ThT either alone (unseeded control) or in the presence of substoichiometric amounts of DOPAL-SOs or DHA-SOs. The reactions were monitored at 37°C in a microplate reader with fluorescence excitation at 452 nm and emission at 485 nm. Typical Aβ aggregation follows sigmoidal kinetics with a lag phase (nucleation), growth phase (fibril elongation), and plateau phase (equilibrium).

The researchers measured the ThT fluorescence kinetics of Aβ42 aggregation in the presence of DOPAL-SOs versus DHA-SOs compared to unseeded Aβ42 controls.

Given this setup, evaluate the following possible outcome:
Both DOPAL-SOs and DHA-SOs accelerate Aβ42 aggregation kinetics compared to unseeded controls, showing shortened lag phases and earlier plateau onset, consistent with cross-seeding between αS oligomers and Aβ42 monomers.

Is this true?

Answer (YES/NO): NO